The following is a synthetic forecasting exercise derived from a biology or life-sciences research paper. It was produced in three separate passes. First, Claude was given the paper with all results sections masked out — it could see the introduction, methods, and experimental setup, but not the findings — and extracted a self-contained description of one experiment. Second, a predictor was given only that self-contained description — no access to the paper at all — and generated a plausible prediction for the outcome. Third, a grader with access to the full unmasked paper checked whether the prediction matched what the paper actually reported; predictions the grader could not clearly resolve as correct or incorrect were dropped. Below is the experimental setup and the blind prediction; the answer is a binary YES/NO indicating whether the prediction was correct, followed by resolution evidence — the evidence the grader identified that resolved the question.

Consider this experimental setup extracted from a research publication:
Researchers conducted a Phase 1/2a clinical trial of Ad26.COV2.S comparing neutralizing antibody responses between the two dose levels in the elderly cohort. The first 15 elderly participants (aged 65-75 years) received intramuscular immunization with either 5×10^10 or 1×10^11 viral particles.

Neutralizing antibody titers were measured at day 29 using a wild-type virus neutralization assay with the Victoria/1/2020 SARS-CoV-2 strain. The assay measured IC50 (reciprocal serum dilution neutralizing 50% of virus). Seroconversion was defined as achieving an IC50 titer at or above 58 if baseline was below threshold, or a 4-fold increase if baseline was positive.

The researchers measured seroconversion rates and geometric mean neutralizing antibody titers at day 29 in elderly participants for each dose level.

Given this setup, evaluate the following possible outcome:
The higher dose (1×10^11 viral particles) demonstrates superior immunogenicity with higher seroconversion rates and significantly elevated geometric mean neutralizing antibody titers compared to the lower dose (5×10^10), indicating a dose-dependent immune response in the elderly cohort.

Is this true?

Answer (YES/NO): NO